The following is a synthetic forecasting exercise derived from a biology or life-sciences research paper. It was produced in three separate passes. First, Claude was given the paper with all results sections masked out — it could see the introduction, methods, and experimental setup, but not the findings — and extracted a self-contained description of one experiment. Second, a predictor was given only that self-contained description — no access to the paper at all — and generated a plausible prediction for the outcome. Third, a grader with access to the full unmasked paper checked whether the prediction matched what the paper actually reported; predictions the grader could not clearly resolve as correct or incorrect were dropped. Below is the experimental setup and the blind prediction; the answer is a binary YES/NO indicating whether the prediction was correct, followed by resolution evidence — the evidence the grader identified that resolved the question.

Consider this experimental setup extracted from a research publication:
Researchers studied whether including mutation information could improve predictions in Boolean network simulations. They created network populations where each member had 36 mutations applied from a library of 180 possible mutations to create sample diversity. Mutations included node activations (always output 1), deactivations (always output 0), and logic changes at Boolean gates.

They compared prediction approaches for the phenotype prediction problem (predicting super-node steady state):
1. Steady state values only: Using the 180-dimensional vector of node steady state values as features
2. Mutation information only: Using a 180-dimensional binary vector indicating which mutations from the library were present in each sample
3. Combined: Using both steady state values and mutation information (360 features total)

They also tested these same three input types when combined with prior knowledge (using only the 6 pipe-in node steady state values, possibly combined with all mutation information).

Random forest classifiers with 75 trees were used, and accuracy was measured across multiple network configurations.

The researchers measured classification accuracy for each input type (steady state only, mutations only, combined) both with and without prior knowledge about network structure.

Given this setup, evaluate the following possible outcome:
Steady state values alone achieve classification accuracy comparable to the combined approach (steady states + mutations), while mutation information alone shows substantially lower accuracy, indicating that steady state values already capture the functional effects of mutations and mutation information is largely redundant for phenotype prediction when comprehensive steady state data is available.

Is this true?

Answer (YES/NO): NO